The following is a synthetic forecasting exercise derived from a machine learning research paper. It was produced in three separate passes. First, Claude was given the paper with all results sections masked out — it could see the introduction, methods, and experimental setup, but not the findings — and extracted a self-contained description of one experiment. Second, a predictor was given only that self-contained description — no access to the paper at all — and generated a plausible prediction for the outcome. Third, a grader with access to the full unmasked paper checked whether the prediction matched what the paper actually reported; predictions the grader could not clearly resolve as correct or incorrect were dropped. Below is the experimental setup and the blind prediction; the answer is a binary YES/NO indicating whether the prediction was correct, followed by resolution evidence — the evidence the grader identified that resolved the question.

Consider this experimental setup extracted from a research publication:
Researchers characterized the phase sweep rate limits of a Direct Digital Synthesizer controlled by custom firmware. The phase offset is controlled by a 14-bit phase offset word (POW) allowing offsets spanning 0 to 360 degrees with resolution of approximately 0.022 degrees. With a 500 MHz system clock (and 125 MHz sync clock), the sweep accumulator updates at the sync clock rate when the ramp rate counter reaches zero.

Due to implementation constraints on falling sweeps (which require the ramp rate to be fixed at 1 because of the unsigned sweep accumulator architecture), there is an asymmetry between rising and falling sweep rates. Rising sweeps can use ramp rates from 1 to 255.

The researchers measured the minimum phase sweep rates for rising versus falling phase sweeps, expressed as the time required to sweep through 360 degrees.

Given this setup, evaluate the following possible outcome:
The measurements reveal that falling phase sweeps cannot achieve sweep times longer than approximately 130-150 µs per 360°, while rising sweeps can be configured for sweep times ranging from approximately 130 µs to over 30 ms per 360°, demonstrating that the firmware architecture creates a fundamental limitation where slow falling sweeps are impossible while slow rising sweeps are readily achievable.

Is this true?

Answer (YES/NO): NO